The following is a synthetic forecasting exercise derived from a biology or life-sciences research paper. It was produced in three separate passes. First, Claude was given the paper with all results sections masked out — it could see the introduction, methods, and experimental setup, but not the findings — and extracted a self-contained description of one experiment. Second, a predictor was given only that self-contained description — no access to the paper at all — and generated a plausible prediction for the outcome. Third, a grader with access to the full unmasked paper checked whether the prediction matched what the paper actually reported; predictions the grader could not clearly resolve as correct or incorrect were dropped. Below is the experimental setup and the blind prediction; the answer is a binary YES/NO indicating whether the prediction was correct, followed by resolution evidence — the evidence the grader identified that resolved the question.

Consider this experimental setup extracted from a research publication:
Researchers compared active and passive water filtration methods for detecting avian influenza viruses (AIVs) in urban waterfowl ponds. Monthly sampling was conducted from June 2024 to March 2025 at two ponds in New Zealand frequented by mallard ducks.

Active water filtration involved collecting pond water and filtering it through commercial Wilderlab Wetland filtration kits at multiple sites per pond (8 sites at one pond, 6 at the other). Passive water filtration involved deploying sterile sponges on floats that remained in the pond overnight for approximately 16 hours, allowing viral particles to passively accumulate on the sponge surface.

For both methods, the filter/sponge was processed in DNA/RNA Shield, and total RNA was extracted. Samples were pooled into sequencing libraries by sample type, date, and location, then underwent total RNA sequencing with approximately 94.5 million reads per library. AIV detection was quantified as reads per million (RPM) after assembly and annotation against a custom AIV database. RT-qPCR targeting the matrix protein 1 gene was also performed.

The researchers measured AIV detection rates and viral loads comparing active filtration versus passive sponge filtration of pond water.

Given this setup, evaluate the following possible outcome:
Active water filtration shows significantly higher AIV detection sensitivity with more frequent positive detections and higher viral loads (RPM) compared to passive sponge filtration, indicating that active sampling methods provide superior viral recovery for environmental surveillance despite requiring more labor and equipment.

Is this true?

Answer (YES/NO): NO